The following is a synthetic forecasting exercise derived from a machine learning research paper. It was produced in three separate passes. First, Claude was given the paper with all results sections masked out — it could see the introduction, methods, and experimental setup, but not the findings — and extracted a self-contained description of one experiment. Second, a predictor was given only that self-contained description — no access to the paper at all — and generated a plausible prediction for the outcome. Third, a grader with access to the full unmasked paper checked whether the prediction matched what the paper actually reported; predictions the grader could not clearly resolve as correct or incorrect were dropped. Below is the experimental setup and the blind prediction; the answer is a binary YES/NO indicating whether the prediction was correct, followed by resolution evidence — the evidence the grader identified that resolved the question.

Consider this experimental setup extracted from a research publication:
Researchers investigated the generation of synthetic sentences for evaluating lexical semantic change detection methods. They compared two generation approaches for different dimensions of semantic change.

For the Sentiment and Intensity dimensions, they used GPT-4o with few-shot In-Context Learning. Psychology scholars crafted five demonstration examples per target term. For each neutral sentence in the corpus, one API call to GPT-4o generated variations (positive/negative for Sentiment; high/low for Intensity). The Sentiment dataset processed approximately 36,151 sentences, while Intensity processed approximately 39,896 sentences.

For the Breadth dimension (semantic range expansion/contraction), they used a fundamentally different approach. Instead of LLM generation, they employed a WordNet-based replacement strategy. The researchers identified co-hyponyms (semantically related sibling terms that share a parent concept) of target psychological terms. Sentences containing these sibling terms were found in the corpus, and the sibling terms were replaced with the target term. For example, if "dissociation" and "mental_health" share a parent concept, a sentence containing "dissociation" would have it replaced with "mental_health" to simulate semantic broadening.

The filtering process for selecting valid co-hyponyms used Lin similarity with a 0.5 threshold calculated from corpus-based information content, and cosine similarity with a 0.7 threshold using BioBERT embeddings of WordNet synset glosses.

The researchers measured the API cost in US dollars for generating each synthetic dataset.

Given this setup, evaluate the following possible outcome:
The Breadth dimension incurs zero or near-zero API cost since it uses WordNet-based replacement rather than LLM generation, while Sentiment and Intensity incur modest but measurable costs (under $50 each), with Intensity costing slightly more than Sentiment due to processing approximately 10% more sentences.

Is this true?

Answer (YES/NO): NO